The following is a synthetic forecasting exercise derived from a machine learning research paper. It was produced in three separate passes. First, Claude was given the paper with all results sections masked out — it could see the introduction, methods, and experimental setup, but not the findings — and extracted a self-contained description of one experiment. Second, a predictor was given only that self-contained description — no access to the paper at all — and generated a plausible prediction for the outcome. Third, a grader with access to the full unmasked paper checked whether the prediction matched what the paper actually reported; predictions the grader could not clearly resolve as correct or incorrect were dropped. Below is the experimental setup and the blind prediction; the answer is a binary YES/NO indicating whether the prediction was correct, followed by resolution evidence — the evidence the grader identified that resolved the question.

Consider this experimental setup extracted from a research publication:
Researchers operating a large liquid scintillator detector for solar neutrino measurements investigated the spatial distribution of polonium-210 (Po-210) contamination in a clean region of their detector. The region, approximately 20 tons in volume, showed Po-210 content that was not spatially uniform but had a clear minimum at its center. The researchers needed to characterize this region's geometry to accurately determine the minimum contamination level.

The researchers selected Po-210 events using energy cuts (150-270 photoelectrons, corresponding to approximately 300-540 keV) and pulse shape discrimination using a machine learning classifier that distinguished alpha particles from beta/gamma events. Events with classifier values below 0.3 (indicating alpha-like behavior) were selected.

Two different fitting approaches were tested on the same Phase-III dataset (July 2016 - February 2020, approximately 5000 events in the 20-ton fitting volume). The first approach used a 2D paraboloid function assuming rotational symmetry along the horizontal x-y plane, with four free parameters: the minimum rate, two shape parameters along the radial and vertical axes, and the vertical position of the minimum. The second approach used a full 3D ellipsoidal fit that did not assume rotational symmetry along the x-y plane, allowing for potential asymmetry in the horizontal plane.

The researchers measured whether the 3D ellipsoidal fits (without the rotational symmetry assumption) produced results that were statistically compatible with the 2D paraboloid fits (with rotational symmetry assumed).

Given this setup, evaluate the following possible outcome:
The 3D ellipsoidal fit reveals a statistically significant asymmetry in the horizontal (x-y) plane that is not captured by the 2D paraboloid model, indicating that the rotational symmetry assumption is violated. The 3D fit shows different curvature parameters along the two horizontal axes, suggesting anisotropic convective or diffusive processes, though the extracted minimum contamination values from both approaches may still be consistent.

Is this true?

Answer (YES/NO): NO